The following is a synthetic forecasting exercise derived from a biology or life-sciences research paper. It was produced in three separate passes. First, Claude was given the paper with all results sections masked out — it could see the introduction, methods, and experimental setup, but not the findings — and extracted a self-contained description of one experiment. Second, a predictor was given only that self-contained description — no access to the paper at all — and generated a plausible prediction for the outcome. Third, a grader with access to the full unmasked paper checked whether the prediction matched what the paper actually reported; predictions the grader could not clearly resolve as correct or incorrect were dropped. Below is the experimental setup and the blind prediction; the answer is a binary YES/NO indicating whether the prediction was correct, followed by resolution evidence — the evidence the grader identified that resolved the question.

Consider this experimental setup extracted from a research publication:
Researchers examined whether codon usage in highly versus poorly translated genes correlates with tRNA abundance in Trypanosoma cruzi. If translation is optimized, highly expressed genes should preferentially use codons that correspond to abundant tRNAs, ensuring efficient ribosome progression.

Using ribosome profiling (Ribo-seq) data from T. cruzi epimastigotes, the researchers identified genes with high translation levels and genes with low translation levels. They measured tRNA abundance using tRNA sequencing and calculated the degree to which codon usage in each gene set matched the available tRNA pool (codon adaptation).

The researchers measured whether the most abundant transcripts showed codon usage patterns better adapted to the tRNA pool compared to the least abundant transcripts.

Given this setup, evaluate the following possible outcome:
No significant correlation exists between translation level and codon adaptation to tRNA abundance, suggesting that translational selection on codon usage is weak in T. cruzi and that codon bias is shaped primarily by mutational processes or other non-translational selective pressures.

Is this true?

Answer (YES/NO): NO